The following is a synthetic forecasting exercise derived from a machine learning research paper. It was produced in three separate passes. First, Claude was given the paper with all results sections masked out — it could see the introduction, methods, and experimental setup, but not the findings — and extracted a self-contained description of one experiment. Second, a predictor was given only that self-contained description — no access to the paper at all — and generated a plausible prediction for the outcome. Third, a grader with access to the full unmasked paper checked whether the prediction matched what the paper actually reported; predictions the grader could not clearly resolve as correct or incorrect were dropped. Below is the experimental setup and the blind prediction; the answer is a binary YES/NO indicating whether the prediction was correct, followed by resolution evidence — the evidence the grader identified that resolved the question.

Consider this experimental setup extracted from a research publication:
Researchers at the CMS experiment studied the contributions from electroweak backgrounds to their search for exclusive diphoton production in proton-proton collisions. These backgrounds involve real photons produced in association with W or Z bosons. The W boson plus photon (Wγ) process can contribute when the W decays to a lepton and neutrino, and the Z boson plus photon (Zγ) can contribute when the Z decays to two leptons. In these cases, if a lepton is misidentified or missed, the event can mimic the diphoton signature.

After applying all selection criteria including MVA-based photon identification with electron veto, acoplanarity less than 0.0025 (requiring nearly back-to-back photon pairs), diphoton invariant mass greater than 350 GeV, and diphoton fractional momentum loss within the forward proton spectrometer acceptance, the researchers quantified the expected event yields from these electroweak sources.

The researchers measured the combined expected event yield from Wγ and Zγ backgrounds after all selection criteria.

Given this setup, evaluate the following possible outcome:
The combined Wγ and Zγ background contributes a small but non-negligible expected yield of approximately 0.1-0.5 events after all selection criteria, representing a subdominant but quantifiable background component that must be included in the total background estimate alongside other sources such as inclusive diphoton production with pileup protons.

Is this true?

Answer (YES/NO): NO